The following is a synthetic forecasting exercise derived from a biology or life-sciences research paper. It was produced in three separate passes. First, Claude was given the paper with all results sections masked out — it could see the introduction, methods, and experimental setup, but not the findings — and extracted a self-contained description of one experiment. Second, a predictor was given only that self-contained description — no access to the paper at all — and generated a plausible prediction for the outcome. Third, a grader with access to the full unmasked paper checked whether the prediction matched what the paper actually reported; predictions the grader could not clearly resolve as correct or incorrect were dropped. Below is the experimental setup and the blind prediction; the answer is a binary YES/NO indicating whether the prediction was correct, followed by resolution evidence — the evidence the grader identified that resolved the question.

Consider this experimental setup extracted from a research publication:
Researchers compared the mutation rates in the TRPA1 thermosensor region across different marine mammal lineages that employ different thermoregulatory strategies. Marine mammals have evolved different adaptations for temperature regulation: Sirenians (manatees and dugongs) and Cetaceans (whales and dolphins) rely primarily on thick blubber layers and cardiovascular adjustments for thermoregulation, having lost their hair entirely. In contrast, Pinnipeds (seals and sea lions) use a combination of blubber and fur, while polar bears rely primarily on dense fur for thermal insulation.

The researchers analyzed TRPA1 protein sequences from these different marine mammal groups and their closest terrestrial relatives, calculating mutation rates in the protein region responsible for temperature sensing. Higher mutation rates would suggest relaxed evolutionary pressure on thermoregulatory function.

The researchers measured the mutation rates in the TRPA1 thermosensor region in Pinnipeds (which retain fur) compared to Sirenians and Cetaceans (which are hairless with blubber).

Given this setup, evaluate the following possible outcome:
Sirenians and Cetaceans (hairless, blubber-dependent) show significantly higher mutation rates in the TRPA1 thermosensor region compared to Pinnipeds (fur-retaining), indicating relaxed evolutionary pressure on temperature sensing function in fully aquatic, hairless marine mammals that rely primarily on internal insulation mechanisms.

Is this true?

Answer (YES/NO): YES